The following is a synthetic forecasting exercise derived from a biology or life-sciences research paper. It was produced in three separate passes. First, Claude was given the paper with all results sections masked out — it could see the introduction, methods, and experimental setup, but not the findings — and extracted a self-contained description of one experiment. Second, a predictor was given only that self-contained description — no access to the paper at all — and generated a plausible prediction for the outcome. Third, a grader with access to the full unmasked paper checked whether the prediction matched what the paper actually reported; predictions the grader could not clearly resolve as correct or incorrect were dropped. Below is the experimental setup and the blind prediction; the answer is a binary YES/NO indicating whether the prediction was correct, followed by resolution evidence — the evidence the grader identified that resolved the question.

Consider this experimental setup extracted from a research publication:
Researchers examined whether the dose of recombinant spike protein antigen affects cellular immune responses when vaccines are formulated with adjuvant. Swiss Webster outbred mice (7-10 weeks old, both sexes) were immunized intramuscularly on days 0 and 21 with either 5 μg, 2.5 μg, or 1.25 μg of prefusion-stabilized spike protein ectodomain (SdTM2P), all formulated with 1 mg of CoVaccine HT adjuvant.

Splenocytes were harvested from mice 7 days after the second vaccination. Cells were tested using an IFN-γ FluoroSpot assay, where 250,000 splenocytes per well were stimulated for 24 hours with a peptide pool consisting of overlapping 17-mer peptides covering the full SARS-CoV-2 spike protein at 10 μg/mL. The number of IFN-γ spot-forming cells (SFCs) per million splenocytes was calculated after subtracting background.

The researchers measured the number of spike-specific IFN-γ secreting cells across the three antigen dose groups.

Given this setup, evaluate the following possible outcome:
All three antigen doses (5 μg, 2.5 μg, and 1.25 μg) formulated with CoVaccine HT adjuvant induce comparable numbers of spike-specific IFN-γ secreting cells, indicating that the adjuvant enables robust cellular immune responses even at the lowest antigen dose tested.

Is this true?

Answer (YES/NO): YES